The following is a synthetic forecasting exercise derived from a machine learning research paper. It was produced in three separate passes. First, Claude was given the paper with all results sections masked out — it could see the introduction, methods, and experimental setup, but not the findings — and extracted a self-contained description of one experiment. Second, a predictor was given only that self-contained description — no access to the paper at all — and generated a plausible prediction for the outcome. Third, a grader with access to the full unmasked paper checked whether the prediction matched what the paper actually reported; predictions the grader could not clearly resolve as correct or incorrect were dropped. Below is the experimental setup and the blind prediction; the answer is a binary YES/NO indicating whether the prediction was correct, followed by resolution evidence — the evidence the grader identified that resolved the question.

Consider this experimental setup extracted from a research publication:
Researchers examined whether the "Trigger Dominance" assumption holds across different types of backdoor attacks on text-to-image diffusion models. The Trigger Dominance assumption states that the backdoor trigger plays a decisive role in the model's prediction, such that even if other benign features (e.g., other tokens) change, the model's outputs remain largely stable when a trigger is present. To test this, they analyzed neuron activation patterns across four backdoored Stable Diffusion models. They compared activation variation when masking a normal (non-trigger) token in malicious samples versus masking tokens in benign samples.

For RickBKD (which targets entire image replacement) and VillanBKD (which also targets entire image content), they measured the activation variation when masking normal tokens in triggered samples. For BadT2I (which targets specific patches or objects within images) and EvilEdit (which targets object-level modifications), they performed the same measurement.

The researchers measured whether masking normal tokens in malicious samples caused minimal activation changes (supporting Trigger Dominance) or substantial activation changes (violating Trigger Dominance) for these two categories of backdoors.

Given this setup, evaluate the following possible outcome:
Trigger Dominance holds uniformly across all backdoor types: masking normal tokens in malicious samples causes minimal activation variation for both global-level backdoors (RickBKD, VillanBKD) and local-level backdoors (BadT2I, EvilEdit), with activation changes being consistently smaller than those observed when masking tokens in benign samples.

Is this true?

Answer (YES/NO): NO